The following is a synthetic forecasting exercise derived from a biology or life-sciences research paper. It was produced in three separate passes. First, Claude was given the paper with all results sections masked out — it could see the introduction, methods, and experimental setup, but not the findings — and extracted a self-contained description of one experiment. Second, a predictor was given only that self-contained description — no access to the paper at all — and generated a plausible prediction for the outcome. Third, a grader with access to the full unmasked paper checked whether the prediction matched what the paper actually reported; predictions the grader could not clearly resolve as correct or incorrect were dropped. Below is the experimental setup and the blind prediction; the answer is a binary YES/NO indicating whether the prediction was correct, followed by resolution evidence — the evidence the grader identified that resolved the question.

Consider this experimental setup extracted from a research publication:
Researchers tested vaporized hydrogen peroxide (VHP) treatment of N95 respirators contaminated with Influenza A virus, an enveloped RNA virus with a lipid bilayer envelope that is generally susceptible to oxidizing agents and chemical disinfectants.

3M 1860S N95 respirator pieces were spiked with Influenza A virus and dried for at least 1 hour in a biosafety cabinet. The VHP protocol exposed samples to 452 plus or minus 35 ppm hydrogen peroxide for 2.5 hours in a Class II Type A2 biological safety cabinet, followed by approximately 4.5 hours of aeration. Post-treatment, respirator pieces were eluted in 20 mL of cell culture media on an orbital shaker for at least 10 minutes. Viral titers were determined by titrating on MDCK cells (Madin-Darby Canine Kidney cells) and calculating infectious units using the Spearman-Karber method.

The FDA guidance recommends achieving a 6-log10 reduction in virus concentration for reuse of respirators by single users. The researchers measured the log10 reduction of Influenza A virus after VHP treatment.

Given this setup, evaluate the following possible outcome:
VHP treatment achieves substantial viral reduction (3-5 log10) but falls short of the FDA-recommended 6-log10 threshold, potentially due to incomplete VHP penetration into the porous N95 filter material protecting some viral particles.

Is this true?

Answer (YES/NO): NO